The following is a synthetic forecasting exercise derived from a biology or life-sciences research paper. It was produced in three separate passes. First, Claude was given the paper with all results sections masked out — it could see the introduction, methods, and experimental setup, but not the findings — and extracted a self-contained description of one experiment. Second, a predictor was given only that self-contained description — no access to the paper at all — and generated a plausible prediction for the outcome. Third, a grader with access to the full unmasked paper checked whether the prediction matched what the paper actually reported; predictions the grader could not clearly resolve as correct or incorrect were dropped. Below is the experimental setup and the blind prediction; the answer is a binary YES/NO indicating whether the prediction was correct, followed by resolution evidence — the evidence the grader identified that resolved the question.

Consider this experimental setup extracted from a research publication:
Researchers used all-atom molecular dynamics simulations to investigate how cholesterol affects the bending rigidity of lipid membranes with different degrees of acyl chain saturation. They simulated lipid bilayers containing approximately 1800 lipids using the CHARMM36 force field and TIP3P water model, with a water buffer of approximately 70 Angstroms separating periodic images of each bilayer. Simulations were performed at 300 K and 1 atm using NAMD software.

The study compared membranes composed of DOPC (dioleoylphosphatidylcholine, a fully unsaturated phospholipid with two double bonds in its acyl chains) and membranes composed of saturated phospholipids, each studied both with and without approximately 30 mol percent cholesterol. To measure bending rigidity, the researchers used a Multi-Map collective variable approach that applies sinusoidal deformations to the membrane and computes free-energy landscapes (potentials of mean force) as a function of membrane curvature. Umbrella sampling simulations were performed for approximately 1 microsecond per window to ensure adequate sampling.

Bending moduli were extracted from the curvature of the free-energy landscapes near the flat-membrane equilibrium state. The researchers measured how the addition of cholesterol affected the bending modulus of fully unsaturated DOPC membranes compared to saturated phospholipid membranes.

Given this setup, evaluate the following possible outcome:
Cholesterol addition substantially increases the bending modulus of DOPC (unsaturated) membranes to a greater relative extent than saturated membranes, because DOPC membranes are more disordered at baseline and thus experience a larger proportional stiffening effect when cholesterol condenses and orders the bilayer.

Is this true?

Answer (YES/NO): NO